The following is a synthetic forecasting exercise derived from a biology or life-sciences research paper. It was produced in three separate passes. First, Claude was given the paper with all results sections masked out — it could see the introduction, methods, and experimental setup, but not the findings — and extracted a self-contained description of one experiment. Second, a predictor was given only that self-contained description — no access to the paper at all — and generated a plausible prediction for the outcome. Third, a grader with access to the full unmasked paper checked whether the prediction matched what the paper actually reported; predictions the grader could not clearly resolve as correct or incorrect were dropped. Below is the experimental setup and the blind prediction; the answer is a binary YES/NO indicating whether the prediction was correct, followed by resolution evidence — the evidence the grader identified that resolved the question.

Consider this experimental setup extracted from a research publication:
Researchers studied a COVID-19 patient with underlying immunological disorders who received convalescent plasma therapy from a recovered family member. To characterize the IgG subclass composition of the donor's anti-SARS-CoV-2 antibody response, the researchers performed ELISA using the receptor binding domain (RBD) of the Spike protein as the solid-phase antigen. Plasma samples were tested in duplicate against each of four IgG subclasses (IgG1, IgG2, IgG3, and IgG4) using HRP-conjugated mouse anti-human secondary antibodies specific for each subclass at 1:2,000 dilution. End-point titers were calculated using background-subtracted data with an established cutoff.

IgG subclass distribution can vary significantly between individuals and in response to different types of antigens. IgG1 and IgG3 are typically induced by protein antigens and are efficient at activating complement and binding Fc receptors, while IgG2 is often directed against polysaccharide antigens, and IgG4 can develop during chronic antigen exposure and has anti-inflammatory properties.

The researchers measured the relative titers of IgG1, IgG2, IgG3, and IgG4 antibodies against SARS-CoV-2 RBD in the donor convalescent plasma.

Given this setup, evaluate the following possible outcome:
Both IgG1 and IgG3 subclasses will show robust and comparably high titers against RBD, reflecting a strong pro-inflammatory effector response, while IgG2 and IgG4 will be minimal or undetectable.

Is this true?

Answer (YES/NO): NO